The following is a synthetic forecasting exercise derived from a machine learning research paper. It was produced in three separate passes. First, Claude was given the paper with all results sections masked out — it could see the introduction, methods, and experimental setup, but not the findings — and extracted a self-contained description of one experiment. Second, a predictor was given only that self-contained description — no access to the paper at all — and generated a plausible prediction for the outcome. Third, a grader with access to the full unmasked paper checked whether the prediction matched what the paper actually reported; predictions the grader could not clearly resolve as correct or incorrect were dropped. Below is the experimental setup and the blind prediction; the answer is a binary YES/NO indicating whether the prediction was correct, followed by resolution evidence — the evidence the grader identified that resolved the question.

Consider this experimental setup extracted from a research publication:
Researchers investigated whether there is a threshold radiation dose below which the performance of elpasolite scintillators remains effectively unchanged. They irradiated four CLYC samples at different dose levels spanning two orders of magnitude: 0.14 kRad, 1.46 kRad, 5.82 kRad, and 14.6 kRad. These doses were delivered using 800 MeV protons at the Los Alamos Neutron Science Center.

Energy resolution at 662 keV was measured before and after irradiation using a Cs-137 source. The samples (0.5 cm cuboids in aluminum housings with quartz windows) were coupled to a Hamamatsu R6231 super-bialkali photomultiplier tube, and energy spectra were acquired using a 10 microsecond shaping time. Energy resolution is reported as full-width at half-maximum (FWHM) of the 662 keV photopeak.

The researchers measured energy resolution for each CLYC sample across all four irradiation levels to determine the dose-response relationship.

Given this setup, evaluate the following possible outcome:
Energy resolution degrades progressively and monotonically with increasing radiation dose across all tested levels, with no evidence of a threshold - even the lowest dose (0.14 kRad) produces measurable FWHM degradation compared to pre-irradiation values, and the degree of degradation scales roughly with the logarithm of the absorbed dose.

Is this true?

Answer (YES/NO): NO